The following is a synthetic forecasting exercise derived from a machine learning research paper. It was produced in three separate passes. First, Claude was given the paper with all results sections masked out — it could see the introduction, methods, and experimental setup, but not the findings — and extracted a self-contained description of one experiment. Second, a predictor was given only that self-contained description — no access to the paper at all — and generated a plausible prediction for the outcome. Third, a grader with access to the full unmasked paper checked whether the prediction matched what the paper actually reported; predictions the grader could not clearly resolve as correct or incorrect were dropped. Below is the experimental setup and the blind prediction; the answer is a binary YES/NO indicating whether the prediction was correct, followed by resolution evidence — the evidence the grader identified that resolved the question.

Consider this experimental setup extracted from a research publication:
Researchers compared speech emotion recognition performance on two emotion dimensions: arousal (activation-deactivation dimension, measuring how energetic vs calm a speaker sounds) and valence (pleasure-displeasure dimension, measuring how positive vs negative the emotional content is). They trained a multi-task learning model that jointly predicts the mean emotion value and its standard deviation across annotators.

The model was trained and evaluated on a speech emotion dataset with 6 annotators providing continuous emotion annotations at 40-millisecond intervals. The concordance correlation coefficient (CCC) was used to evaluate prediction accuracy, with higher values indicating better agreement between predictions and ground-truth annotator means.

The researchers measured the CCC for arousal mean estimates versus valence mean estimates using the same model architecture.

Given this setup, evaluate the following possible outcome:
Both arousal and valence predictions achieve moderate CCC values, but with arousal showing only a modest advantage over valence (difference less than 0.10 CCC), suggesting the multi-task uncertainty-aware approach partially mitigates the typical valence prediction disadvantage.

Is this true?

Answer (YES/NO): NO